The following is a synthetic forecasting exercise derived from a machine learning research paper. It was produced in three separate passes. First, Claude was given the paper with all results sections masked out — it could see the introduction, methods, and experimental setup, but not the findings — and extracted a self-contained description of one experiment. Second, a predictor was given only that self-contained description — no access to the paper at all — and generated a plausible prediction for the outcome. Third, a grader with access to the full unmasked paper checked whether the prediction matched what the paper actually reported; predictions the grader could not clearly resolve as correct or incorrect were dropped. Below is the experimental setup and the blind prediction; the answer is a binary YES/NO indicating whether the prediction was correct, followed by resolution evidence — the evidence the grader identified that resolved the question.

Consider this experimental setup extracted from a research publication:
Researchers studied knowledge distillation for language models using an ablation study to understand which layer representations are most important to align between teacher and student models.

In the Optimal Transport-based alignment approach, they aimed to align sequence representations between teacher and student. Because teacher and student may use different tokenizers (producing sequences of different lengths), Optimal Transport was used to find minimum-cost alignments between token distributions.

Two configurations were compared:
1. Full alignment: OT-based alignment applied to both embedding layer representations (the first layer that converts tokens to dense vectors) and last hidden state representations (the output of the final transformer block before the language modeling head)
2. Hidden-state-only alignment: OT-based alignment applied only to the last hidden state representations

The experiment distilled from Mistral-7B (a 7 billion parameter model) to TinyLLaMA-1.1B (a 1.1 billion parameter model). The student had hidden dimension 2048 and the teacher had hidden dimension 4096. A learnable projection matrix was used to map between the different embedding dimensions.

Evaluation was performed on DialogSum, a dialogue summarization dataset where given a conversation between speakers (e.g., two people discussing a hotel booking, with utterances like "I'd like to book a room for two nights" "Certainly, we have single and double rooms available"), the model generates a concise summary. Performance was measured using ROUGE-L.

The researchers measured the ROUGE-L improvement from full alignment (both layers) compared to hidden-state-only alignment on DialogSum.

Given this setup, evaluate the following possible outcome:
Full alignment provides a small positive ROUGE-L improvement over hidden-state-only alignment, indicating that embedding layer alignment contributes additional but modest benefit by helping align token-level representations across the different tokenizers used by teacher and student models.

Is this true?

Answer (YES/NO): YES